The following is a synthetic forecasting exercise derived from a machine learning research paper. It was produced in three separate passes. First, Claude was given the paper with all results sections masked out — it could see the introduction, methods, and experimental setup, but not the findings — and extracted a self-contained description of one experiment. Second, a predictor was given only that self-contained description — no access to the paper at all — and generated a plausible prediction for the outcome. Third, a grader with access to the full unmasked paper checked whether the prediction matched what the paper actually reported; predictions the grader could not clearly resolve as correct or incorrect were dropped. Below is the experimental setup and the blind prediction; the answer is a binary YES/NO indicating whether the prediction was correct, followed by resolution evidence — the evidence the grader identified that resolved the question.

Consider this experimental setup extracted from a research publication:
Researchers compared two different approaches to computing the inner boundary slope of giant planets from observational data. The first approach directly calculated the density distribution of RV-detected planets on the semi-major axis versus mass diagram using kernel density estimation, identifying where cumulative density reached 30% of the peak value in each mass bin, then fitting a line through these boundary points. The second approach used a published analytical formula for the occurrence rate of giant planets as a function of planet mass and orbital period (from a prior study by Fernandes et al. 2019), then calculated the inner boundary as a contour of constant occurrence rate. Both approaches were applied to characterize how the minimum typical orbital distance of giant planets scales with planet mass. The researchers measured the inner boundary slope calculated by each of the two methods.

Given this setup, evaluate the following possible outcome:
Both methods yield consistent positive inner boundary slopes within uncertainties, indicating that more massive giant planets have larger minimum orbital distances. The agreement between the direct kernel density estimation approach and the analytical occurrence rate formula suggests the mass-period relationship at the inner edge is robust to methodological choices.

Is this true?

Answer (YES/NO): NO